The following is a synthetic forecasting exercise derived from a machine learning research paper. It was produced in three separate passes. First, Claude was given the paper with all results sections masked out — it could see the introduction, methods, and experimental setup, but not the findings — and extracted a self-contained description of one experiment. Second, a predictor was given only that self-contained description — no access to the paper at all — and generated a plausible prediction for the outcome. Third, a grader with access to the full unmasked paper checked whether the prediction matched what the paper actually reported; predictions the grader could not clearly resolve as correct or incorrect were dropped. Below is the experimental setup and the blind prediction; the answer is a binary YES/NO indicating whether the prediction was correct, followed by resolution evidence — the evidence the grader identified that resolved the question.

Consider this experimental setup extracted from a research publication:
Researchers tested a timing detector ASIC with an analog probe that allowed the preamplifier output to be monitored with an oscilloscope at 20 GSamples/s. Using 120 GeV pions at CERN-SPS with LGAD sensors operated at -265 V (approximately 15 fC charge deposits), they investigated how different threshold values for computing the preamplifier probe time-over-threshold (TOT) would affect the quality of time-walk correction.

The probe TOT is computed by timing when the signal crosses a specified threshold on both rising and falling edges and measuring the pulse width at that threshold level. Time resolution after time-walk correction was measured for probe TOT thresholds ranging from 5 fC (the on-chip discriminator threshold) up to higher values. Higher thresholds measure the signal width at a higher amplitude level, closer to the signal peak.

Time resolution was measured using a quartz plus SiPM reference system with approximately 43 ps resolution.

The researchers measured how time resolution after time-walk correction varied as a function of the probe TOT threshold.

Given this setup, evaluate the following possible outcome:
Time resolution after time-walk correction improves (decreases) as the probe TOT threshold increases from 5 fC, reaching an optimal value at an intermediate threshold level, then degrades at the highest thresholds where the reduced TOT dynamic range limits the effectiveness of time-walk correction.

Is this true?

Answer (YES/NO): NO